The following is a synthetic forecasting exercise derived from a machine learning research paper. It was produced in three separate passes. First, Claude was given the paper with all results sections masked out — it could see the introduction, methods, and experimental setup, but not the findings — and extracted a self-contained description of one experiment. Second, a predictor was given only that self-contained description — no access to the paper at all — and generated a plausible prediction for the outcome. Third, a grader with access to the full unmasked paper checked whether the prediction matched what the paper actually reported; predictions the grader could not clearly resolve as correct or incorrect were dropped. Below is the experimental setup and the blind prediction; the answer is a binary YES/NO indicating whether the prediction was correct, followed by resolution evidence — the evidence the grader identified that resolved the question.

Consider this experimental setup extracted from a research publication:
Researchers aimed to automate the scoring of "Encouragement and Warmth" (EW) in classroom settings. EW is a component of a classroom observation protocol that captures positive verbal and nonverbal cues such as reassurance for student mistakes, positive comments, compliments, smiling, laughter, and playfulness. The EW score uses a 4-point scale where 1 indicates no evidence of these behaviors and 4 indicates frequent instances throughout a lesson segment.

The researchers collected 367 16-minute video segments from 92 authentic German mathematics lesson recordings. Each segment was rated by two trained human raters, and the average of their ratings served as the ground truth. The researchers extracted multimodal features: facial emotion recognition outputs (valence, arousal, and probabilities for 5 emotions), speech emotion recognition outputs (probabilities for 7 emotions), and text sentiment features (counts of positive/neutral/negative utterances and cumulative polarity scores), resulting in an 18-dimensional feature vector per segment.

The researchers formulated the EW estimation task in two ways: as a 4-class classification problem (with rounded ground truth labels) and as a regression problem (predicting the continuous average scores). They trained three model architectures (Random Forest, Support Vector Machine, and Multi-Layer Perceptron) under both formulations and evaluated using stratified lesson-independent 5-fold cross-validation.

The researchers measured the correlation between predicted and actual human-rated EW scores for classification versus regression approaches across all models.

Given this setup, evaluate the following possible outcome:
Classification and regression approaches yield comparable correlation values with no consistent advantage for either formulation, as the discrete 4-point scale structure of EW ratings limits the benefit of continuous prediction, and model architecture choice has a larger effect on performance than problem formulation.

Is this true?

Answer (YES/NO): NO